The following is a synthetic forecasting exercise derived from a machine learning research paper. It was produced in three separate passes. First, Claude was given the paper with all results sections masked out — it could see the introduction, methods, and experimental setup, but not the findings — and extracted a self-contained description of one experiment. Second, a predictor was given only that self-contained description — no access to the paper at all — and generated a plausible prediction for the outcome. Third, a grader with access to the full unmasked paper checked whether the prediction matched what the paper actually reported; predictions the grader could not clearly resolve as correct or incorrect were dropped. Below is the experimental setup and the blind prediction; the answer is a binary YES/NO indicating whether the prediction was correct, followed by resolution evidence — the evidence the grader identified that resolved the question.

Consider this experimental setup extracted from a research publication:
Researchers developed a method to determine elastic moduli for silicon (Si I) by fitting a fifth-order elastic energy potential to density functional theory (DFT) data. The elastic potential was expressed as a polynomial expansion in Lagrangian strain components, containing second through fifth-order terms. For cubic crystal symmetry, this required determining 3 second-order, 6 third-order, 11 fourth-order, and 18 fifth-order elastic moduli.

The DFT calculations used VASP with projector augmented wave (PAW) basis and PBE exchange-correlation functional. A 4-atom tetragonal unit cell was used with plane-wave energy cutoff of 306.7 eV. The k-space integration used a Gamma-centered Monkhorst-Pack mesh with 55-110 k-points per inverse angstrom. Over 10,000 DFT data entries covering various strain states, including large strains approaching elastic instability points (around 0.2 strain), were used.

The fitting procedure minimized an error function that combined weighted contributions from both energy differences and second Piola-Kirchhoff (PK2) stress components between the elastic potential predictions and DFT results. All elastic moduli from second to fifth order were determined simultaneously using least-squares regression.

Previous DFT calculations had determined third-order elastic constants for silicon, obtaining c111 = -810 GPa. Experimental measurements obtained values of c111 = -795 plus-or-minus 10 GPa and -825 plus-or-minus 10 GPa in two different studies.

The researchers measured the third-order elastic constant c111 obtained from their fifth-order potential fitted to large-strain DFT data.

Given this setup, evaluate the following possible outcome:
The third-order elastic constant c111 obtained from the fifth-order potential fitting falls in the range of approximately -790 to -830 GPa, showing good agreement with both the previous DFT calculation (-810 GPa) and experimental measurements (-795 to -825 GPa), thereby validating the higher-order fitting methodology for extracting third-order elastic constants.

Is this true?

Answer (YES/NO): NO